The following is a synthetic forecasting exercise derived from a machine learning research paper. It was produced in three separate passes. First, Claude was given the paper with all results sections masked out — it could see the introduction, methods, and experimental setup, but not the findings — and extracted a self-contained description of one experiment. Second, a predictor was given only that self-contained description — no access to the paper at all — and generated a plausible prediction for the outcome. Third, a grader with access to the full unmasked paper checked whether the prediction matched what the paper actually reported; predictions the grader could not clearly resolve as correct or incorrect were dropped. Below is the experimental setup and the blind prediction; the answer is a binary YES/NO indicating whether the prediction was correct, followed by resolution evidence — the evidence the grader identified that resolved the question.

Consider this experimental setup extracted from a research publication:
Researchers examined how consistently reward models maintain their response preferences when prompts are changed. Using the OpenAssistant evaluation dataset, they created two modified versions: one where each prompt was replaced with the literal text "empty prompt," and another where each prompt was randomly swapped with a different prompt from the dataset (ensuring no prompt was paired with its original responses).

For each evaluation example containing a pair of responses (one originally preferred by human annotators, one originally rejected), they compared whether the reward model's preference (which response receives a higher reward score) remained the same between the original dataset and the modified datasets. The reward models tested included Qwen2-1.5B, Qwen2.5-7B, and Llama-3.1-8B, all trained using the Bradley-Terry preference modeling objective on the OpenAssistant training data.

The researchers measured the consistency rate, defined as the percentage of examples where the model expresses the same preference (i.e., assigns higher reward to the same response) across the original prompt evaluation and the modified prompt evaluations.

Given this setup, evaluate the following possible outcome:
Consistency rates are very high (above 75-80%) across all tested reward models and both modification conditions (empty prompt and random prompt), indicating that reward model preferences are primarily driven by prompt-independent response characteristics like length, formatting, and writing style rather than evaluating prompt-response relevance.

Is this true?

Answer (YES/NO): YES